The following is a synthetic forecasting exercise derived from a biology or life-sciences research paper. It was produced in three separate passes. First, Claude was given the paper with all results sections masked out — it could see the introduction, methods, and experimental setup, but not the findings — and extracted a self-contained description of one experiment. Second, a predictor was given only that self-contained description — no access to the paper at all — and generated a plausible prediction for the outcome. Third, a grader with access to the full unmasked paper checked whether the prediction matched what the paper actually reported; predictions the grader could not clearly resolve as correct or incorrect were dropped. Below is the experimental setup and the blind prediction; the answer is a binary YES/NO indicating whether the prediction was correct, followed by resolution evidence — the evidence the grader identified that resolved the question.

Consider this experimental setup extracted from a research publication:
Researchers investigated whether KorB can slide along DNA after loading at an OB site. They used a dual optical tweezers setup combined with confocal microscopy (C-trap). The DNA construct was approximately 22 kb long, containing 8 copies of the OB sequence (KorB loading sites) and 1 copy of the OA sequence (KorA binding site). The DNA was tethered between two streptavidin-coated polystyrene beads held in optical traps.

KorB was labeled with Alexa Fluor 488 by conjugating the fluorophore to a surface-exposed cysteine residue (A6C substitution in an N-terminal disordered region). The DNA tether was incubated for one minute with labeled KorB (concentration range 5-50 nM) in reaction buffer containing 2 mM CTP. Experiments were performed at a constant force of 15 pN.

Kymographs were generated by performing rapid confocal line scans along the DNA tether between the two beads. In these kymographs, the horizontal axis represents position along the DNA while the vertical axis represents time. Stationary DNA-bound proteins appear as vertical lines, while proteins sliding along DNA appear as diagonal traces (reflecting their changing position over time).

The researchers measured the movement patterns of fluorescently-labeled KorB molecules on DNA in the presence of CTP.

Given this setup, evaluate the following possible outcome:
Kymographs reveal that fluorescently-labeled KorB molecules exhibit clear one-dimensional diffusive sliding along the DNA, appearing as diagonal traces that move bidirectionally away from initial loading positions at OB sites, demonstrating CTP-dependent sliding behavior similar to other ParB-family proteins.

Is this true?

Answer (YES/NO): YES